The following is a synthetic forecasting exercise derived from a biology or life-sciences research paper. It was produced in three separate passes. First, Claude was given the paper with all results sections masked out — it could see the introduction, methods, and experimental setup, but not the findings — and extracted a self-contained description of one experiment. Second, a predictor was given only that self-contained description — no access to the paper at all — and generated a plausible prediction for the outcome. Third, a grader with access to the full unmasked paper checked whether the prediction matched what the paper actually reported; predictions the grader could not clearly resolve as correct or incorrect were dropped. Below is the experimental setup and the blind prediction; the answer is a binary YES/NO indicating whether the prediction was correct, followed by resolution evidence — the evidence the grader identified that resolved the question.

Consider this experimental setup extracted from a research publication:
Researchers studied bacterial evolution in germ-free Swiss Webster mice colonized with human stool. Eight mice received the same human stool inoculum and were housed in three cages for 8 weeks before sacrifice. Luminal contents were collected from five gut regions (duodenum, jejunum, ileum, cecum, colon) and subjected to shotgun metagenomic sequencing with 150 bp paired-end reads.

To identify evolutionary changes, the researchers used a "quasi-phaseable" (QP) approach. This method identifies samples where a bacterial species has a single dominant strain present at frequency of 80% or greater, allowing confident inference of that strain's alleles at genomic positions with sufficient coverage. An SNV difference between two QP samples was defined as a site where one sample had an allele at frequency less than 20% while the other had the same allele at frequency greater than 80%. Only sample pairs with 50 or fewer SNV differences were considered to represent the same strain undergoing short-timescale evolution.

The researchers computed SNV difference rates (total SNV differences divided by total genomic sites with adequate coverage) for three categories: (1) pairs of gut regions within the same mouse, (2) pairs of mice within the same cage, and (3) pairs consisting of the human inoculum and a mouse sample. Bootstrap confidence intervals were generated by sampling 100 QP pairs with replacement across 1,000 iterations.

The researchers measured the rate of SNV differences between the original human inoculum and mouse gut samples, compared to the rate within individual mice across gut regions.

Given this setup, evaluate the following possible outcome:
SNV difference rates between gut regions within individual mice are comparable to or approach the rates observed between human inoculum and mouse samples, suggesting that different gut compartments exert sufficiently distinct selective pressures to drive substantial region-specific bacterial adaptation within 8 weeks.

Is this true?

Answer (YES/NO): NO